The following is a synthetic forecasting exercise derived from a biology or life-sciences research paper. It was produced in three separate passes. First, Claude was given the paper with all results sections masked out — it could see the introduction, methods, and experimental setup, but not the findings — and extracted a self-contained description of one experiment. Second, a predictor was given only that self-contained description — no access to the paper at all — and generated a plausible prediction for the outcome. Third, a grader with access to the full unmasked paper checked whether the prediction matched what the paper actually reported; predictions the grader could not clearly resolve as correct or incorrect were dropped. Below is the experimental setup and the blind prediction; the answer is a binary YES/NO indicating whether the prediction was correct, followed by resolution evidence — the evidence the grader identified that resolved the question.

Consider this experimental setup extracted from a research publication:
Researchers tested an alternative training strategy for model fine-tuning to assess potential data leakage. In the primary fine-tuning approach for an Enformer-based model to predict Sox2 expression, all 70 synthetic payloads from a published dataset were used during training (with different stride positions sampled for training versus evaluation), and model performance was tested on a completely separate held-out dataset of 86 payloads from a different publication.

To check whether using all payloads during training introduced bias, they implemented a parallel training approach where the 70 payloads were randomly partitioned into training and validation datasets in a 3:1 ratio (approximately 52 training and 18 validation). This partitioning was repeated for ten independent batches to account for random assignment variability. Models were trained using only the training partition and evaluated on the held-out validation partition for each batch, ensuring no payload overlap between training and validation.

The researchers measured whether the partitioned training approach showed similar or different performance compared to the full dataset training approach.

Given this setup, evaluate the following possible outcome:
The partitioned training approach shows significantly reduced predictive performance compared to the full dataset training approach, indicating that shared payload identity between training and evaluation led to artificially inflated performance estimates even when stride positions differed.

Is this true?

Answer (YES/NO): NO